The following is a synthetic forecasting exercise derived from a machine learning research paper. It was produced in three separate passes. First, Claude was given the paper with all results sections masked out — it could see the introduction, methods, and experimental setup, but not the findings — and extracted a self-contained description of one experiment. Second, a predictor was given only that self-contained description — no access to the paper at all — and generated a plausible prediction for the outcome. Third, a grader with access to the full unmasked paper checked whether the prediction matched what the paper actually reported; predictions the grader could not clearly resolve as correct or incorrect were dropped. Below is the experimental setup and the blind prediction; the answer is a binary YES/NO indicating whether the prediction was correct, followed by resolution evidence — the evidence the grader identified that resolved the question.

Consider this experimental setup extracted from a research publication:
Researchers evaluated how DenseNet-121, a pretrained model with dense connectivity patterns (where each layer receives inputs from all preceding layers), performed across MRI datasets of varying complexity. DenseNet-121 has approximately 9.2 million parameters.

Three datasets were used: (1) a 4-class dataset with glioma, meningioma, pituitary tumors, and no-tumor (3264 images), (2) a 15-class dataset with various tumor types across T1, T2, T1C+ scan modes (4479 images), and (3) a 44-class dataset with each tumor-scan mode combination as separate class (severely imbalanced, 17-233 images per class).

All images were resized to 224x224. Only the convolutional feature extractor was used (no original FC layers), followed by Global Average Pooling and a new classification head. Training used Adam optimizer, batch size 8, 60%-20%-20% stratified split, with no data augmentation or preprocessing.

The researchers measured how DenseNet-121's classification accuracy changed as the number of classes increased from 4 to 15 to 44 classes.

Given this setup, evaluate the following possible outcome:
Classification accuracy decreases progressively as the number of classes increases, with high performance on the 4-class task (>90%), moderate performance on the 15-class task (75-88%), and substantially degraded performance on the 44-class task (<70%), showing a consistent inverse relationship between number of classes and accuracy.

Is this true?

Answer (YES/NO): NO